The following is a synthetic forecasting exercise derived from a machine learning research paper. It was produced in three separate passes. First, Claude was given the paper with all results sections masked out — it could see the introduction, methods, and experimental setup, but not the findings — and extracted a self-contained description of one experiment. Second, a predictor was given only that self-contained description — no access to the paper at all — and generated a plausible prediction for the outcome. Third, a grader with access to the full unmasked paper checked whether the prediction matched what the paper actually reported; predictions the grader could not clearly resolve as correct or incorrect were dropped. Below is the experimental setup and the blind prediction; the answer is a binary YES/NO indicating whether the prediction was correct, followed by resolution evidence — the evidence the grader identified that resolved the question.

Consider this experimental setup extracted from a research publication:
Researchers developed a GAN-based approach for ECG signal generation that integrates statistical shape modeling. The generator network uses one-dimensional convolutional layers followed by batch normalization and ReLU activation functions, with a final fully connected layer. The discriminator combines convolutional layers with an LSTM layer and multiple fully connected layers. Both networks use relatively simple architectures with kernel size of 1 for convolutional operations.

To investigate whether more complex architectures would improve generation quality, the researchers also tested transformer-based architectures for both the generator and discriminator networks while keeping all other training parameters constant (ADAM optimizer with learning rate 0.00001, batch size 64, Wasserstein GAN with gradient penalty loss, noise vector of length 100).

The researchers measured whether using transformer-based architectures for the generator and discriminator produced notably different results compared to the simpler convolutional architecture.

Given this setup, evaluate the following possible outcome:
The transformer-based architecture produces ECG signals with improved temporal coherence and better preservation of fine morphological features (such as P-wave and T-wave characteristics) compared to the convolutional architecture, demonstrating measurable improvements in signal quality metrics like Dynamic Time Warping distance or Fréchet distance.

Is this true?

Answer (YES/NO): NO